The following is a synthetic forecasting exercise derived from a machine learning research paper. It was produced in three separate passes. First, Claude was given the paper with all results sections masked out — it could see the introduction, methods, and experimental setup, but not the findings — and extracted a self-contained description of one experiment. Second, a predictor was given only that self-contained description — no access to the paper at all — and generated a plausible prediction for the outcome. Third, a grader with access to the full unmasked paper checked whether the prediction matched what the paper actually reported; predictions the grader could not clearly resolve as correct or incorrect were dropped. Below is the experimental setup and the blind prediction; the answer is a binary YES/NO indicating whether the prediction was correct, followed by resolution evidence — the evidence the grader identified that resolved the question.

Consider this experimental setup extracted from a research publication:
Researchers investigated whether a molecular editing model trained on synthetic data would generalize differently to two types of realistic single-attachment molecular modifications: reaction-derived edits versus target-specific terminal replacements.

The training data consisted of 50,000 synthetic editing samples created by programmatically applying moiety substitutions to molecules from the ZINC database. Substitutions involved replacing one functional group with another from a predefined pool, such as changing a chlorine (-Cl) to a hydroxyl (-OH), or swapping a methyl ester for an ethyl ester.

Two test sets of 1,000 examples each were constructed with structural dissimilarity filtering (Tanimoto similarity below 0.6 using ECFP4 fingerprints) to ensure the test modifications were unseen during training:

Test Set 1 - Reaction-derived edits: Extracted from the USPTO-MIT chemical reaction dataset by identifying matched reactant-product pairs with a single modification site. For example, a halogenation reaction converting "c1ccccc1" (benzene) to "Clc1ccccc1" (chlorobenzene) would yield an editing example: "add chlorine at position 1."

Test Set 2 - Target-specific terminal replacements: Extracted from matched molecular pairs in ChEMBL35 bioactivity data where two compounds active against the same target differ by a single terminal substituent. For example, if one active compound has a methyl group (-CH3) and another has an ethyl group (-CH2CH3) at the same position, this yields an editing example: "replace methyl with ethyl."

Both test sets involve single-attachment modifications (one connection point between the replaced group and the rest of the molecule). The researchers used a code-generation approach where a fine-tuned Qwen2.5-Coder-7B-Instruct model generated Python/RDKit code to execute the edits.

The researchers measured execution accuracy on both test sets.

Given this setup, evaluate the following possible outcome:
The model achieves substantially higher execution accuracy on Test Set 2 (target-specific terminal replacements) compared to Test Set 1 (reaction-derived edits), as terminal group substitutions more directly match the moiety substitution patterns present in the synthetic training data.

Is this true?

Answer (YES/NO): NO